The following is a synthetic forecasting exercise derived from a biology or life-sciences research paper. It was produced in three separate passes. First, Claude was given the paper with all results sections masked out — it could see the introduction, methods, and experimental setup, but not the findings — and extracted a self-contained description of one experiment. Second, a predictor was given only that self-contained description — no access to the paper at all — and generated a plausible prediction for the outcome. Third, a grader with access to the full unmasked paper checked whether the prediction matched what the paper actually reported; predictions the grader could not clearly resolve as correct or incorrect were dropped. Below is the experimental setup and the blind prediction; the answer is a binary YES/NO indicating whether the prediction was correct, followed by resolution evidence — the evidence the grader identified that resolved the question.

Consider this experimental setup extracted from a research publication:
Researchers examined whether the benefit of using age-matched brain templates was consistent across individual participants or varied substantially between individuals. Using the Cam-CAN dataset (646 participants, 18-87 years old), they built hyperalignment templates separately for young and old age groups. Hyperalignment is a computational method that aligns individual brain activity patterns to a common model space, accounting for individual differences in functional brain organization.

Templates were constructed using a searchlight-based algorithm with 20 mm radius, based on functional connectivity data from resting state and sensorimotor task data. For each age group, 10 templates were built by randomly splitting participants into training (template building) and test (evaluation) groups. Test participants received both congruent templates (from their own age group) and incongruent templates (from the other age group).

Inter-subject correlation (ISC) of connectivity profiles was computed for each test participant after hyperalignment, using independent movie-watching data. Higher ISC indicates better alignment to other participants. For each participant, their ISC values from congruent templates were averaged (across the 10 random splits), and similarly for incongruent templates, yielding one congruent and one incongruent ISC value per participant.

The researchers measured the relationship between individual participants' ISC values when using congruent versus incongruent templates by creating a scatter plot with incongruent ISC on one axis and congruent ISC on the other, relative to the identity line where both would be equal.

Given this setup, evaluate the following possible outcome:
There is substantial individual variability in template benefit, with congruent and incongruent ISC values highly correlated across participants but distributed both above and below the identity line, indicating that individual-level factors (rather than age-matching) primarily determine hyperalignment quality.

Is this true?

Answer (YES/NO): NO